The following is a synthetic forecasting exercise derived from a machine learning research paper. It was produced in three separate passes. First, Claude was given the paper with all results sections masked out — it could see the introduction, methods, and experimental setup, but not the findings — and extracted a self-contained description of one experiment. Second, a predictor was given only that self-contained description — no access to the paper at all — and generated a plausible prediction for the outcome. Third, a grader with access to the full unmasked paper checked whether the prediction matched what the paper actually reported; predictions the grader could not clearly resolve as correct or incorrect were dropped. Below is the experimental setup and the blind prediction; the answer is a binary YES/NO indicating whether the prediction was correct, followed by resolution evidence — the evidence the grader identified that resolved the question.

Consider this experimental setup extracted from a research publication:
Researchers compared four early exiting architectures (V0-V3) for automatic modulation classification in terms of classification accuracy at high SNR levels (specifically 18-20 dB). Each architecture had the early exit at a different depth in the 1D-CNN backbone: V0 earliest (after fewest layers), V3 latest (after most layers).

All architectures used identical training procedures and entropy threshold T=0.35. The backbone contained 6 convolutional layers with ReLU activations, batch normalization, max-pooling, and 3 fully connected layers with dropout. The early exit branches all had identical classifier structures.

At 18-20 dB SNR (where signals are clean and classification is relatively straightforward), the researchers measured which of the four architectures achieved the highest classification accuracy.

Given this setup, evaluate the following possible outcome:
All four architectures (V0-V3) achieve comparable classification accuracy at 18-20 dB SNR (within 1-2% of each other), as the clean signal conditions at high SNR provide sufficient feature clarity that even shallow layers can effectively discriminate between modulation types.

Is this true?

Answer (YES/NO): NO